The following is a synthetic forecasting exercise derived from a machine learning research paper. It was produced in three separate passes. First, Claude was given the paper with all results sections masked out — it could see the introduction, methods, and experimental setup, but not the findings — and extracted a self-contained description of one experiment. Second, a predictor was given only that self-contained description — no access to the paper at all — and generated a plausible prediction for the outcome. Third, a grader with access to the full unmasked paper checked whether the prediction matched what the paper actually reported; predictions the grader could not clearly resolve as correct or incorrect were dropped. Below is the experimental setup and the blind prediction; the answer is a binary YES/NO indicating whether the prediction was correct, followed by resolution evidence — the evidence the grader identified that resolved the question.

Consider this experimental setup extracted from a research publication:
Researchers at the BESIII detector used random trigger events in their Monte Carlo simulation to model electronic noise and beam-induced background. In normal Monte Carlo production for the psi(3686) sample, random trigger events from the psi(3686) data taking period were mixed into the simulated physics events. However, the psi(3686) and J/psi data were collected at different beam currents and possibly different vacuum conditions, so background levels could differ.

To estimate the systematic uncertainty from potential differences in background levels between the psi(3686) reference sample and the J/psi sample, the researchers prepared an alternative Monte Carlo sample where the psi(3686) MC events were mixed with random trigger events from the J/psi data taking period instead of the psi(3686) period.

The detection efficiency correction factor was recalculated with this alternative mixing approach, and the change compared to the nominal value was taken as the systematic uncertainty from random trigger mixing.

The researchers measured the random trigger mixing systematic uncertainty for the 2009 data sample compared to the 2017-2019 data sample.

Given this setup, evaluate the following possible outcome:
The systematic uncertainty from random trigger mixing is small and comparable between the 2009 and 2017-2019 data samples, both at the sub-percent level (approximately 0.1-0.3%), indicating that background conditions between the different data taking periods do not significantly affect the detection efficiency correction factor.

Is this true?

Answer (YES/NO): NO